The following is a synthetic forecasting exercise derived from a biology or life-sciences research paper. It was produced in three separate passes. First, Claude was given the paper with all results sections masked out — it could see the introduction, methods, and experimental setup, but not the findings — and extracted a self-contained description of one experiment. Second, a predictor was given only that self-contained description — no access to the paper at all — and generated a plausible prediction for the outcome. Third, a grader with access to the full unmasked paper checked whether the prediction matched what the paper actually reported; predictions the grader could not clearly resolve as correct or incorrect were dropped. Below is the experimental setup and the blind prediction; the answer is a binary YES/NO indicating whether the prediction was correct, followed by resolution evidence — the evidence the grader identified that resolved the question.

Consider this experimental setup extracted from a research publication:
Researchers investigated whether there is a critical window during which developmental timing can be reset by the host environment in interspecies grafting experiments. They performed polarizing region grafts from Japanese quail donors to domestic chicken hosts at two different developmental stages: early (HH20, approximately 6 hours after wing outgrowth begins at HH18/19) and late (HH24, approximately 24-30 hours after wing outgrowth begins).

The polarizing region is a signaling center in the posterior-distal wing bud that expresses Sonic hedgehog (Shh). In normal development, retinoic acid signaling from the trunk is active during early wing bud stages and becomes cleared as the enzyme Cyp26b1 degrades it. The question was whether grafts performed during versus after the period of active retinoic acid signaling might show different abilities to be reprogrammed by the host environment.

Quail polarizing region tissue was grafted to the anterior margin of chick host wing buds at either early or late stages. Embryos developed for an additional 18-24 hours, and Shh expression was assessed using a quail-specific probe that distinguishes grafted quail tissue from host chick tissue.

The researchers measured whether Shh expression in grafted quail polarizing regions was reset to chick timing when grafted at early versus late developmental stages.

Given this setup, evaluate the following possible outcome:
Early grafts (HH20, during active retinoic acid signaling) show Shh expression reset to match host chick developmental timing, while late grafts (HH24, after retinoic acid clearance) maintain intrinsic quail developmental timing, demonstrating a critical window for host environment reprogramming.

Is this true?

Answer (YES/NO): NO